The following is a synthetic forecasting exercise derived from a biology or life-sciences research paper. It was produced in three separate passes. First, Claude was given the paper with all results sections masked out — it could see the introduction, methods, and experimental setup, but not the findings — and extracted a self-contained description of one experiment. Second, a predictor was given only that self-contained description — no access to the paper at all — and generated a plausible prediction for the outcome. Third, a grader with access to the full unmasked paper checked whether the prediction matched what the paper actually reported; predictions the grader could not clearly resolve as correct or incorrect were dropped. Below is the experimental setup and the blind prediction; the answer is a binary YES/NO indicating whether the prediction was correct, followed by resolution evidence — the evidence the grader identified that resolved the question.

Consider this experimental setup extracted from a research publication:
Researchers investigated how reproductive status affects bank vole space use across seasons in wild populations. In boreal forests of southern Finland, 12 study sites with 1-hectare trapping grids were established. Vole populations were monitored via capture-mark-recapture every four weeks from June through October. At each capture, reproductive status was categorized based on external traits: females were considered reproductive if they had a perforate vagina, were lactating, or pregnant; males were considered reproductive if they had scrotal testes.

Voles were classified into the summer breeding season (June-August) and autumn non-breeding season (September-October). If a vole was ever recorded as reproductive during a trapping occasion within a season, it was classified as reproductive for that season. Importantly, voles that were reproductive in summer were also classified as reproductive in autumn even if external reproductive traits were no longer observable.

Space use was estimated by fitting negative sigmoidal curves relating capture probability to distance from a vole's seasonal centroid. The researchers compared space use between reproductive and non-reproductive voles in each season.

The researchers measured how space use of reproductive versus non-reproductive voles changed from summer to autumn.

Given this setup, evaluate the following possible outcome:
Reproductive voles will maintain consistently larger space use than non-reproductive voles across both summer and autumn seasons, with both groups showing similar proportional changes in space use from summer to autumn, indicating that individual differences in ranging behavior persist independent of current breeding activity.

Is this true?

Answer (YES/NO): NO